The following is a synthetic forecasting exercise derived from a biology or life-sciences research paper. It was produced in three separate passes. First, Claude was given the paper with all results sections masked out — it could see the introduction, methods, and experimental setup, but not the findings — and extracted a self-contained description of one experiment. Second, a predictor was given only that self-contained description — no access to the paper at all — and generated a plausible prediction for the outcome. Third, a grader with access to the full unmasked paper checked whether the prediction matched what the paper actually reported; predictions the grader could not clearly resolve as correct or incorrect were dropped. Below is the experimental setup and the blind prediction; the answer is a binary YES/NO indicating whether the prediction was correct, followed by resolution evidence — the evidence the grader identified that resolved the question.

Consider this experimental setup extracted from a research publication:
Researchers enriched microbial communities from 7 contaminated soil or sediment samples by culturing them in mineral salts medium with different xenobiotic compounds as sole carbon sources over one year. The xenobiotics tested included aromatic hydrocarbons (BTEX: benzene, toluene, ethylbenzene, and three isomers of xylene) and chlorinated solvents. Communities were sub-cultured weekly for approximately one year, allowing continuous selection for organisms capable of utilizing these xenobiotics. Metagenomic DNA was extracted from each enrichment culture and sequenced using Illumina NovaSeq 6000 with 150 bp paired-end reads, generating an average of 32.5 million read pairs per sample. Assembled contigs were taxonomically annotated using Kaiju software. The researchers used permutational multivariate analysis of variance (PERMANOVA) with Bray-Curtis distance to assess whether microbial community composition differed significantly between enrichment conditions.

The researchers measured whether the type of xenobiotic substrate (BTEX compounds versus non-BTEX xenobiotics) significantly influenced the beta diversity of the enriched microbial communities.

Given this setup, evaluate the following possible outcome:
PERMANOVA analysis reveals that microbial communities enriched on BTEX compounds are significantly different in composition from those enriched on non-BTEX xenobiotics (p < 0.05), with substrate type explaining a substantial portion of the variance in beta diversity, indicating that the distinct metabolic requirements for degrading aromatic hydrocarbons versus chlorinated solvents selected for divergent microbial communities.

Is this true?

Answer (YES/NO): YES